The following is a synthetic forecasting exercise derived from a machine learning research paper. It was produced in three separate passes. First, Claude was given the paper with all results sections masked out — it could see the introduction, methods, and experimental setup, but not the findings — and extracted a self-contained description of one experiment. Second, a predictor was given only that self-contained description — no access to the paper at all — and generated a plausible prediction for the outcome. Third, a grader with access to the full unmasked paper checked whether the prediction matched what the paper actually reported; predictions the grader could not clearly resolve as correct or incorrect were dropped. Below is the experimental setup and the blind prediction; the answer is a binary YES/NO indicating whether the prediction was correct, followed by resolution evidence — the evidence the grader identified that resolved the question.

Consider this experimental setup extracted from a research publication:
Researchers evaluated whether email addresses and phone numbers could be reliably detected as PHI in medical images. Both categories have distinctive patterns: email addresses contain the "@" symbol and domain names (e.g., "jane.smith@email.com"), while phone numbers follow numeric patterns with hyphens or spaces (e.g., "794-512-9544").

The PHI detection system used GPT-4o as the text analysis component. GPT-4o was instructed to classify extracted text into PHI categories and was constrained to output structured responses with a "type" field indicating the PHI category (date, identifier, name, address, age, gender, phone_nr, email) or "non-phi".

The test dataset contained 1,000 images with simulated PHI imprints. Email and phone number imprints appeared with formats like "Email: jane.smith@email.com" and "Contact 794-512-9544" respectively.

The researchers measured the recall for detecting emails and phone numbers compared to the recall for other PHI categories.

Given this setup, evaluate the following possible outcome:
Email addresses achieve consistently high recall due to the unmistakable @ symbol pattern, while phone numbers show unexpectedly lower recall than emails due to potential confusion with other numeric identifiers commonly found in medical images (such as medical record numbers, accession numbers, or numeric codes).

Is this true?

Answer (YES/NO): NO